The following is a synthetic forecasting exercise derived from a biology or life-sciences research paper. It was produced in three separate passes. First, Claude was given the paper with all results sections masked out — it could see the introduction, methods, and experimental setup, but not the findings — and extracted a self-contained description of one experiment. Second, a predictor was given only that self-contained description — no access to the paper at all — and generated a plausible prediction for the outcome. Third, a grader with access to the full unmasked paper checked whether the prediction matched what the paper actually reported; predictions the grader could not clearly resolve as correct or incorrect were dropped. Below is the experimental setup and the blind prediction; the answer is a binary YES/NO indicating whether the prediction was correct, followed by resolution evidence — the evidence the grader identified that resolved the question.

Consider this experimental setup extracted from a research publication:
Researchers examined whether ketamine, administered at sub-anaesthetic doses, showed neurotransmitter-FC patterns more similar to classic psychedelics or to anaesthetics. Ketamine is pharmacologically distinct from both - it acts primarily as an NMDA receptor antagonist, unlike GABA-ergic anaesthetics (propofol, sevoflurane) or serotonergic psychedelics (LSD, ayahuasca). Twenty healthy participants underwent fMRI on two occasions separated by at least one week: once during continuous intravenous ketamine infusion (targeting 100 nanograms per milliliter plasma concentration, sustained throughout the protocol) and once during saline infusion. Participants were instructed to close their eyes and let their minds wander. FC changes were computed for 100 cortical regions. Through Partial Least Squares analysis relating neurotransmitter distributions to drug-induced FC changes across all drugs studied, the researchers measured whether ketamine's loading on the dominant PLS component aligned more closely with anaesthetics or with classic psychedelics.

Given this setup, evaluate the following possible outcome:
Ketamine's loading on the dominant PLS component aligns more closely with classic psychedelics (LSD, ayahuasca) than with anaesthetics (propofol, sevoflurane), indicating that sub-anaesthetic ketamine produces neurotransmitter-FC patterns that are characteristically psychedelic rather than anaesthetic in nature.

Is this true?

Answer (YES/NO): YES